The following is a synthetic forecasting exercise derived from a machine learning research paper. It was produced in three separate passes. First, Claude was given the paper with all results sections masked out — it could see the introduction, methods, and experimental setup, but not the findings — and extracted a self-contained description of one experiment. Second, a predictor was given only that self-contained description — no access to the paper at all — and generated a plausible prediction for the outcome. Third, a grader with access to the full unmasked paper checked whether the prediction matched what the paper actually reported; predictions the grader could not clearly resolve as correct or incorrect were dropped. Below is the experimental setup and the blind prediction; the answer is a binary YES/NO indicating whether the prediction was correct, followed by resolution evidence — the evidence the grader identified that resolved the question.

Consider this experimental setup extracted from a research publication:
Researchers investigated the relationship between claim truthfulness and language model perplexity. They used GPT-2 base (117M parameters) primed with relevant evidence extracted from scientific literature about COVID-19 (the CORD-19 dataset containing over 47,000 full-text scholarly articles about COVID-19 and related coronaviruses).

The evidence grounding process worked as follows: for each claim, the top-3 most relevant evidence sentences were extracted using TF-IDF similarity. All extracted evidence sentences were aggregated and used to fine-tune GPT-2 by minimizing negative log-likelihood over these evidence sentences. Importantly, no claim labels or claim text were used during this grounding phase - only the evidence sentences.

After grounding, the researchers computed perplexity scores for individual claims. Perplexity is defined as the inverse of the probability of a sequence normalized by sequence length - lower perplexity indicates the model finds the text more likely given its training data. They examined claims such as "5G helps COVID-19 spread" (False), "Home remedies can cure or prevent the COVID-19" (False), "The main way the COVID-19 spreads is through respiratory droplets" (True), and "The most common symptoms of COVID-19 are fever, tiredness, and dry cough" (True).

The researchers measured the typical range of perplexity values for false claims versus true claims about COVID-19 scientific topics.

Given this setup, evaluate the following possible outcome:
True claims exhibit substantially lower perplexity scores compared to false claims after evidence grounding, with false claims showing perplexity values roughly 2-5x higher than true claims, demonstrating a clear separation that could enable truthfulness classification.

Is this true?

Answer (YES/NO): NO